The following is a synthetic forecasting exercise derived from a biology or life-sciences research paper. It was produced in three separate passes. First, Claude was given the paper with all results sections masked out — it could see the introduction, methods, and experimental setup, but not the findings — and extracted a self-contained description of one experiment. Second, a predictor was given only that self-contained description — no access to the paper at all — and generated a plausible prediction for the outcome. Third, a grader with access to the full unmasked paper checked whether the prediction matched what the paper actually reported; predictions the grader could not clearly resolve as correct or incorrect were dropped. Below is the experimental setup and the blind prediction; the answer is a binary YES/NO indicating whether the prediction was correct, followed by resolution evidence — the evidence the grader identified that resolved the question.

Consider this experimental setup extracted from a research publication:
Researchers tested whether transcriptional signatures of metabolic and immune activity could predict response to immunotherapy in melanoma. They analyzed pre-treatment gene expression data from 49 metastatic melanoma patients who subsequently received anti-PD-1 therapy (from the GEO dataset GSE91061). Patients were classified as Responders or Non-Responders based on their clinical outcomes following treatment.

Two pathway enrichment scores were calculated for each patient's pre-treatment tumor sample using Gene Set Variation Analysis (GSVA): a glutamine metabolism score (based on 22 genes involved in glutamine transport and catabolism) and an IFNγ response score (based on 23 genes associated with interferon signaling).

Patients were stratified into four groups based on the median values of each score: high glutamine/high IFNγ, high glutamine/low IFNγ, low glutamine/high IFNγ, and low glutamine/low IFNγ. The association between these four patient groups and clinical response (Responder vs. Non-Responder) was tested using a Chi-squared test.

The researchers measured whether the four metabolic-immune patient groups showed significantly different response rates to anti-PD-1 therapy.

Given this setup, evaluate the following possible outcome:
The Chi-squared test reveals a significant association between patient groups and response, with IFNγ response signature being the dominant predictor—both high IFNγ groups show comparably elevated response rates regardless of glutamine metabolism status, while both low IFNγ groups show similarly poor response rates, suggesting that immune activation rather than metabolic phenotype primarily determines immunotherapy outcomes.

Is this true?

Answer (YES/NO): NO